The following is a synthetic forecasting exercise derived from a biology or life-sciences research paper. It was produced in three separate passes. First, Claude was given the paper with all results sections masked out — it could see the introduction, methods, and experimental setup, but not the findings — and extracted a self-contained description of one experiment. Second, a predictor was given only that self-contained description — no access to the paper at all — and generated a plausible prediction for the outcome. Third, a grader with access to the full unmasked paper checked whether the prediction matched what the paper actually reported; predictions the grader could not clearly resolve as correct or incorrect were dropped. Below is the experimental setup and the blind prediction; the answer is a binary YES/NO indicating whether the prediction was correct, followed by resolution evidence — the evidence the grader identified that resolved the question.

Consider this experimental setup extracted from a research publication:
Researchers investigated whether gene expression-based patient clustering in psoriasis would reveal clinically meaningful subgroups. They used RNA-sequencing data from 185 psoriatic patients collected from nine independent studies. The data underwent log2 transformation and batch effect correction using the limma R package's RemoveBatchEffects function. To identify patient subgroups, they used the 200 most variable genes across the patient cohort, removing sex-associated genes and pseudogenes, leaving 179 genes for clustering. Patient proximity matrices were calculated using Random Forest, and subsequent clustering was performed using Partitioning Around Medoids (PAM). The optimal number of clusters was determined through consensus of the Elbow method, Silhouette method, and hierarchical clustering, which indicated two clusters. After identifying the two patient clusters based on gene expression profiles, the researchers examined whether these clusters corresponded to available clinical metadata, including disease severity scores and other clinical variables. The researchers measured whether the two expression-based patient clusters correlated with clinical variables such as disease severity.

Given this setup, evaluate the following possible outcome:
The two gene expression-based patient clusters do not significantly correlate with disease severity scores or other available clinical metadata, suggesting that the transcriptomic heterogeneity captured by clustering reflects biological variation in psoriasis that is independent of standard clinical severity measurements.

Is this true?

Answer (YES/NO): YES